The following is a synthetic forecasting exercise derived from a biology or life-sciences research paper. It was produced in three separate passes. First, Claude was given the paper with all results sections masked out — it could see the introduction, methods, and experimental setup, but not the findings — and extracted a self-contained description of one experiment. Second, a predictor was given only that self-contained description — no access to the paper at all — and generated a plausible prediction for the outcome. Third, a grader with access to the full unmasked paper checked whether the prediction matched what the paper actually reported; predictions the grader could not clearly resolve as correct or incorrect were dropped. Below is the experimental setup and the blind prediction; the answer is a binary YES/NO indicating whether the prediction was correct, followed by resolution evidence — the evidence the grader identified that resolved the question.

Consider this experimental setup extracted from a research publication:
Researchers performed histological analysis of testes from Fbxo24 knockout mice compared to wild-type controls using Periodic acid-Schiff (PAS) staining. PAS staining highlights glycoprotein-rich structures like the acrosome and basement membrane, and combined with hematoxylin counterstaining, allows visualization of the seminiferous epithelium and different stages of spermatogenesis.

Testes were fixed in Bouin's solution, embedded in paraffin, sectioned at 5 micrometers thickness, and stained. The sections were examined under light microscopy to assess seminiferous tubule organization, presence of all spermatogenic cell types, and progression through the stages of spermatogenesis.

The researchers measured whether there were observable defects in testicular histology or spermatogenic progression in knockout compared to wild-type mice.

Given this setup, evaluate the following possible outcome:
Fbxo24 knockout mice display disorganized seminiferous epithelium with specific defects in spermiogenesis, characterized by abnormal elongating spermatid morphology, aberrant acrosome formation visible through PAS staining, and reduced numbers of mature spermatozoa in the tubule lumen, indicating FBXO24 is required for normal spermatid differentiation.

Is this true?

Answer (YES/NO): NO